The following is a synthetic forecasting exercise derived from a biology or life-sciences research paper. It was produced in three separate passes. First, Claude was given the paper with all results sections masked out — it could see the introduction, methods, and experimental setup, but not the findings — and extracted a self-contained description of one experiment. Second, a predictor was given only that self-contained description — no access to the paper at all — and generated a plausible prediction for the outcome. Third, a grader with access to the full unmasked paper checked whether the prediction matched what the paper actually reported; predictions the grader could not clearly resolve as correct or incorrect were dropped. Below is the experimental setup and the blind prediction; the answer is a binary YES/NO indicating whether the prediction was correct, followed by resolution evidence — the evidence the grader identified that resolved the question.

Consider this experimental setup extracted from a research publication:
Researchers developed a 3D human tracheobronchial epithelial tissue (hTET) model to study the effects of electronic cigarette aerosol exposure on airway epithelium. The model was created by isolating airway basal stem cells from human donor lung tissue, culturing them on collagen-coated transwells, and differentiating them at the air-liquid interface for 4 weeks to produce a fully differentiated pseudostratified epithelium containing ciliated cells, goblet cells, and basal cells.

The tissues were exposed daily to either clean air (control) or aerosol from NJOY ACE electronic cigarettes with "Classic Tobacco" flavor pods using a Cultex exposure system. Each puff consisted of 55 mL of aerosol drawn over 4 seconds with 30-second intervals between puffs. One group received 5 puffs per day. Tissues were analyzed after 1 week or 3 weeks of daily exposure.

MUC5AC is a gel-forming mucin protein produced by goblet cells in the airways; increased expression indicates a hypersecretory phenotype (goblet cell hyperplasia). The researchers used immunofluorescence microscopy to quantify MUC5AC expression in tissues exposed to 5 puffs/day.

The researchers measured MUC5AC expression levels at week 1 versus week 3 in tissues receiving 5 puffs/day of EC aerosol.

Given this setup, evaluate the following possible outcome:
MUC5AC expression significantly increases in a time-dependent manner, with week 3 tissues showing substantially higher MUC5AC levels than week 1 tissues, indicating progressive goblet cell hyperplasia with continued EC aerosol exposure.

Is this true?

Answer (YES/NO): NO